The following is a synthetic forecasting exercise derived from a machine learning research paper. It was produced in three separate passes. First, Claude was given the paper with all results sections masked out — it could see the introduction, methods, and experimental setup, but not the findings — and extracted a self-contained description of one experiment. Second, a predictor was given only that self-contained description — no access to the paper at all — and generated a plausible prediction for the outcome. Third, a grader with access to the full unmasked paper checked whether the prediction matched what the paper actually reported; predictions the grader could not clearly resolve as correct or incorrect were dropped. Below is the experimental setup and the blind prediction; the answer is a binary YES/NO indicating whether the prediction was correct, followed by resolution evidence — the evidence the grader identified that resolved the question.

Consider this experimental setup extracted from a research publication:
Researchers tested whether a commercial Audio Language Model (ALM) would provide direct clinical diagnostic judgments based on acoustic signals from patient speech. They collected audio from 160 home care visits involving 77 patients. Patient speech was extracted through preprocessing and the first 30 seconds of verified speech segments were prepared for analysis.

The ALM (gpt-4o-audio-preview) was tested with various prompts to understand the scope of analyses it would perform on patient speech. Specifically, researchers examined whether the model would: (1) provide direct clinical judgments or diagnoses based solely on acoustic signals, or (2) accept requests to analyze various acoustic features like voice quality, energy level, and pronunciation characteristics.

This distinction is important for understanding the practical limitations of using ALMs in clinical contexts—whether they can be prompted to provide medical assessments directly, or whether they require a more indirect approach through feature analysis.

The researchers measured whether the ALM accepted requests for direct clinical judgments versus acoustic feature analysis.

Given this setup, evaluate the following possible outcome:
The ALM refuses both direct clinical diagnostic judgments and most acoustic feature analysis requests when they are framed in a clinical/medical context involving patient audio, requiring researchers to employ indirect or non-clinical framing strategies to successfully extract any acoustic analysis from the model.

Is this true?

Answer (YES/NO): NO